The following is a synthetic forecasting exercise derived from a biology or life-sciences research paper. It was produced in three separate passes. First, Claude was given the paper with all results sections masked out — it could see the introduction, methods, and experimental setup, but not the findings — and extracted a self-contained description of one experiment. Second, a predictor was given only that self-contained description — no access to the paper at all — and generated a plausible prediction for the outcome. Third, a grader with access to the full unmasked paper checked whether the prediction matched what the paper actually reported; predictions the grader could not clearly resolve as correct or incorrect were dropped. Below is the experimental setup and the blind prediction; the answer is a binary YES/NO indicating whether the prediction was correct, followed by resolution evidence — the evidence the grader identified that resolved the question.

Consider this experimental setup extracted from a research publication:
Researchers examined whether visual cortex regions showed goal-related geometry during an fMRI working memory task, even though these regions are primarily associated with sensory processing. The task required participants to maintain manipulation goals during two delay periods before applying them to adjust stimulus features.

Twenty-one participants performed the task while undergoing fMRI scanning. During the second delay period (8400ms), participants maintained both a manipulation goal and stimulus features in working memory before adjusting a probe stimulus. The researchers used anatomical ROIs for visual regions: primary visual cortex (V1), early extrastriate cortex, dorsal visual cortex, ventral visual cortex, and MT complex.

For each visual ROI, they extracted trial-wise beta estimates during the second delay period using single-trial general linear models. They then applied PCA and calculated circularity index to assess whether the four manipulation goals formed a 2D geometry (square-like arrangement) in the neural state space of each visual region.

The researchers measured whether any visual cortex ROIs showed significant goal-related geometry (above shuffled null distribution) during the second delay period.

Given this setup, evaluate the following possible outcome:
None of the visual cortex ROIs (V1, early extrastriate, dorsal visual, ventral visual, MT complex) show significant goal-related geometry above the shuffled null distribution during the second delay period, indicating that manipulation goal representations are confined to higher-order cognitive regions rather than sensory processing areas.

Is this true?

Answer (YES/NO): NO